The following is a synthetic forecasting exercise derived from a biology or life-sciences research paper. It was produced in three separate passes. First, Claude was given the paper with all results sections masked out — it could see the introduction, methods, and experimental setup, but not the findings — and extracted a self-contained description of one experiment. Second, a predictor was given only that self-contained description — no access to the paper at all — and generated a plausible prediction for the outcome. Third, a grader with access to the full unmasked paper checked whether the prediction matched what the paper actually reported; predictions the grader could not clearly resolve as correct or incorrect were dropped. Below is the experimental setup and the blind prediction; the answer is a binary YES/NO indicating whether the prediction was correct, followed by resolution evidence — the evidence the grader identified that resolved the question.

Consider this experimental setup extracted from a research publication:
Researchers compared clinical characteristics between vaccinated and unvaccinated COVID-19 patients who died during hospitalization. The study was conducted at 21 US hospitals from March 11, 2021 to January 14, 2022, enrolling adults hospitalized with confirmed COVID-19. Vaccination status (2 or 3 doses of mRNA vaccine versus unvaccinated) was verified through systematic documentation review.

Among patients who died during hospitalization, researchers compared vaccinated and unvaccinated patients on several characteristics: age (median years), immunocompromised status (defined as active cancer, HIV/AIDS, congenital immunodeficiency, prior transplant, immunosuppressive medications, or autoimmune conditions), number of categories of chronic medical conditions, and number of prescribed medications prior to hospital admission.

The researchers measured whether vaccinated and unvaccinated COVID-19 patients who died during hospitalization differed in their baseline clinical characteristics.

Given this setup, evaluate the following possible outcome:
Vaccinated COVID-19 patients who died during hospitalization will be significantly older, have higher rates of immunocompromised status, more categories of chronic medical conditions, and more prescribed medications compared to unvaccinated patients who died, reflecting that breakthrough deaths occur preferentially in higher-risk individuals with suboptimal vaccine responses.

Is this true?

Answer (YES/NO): YES